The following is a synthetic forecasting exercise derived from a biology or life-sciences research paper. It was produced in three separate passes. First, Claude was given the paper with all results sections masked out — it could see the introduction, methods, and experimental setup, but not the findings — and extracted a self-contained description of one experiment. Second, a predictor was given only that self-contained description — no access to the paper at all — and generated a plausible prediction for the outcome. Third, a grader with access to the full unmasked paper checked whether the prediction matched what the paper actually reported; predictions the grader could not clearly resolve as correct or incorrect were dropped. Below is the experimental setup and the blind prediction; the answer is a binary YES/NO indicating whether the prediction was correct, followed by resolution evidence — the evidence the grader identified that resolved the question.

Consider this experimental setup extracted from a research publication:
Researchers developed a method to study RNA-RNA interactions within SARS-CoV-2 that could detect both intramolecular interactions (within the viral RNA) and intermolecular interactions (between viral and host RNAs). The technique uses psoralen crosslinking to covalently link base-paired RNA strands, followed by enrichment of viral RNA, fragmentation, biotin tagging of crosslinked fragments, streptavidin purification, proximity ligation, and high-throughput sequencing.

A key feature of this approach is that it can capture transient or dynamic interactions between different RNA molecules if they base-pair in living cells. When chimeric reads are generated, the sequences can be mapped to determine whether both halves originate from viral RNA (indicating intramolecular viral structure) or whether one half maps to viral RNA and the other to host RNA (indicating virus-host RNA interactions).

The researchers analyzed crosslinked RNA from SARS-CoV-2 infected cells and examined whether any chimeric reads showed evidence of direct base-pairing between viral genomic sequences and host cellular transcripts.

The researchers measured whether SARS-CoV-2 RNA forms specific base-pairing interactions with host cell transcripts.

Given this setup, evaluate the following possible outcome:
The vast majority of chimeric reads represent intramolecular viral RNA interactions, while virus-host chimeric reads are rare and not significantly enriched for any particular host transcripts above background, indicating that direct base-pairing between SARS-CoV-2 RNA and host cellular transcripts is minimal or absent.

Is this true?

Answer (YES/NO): NO